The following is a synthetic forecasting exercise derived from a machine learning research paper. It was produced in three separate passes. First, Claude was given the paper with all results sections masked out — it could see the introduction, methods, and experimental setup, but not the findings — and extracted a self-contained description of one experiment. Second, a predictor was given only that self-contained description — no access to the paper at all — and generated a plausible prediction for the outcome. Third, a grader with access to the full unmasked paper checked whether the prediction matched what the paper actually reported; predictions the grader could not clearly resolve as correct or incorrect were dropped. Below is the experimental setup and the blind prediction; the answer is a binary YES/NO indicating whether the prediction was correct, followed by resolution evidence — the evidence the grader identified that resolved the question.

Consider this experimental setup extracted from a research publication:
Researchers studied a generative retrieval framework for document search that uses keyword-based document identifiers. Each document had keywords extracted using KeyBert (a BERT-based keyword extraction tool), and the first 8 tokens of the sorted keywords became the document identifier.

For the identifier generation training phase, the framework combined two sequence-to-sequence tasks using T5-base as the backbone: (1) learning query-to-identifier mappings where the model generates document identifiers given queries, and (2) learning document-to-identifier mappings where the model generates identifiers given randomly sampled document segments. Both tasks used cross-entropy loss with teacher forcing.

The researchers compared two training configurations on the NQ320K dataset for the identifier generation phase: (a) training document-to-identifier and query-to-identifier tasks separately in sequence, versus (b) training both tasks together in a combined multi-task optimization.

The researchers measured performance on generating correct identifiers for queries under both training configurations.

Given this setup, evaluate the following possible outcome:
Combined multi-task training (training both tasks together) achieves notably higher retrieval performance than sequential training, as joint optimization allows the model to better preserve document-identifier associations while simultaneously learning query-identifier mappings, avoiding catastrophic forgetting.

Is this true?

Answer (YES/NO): YES